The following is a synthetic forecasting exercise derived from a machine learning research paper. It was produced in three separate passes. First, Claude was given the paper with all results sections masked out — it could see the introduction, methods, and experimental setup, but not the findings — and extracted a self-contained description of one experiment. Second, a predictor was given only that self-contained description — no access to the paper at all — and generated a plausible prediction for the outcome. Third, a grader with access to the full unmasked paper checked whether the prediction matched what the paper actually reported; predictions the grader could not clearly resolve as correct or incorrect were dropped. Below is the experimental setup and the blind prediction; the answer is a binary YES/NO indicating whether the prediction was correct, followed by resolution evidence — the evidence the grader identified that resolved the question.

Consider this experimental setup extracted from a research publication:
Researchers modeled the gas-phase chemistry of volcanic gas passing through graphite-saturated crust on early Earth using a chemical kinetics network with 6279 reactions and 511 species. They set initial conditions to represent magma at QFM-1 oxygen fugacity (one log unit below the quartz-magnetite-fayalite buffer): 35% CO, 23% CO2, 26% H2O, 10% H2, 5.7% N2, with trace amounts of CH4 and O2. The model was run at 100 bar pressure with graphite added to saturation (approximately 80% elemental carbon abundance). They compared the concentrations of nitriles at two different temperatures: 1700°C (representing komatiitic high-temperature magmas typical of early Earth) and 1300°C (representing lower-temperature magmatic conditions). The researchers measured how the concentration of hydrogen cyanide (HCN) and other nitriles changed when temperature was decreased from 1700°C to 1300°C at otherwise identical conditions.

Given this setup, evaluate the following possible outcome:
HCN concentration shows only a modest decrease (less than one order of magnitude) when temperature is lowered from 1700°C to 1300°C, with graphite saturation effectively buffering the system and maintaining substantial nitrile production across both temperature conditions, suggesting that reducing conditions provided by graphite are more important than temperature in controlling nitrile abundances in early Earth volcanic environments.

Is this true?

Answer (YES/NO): NO